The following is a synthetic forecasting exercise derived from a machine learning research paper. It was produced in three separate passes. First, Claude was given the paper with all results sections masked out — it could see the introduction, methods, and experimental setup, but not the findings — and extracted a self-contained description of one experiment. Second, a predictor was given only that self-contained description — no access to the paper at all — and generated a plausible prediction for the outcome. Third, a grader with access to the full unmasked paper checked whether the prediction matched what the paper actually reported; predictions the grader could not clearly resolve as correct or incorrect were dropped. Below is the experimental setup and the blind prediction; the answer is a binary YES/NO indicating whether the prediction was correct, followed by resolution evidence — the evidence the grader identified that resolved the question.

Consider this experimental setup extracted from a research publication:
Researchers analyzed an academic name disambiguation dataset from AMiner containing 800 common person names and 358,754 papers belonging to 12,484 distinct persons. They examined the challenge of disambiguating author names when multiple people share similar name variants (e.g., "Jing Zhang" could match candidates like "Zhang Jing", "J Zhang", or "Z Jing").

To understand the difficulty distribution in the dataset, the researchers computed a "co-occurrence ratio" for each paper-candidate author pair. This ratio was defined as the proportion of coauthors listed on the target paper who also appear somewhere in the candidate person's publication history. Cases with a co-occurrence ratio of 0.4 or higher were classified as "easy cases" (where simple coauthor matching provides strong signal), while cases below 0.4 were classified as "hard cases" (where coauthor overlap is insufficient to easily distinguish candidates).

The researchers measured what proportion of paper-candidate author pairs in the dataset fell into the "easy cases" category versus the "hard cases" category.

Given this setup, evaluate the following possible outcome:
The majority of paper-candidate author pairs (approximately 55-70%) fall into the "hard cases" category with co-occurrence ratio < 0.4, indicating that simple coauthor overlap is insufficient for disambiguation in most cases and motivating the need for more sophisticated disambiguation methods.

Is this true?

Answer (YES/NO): NO